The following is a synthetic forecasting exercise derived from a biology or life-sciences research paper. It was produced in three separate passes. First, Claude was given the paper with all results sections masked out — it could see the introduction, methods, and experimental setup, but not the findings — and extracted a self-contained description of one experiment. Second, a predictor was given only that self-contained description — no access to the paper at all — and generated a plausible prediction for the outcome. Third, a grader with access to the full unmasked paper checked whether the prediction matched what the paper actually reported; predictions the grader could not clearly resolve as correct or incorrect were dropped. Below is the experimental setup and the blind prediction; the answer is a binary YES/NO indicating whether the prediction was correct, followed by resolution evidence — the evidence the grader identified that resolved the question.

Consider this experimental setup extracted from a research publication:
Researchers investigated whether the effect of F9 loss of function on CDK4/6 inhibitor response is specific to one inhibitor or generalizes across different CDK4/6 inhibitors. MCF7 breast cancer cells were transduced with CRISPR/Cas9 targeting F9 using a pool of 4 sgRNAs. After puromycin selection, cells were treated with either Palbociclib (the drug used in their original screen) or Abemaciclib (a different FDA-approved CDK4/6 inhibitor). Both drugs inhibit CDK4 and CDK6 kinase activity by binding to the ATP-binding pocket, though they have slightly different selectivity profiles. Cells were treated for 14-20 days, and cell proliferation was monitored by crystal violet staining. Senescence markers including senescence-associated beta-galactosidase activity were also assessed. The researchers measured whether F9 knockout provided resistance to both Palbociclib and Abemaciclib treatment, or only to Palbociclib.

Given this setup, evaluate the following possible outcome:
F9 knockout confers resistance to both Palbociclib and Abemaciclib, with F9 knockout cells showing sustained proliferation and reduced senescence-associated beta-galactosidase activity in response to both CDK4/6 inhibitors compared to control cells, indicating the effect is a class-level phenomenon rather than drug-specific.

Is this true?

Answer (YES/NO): NO